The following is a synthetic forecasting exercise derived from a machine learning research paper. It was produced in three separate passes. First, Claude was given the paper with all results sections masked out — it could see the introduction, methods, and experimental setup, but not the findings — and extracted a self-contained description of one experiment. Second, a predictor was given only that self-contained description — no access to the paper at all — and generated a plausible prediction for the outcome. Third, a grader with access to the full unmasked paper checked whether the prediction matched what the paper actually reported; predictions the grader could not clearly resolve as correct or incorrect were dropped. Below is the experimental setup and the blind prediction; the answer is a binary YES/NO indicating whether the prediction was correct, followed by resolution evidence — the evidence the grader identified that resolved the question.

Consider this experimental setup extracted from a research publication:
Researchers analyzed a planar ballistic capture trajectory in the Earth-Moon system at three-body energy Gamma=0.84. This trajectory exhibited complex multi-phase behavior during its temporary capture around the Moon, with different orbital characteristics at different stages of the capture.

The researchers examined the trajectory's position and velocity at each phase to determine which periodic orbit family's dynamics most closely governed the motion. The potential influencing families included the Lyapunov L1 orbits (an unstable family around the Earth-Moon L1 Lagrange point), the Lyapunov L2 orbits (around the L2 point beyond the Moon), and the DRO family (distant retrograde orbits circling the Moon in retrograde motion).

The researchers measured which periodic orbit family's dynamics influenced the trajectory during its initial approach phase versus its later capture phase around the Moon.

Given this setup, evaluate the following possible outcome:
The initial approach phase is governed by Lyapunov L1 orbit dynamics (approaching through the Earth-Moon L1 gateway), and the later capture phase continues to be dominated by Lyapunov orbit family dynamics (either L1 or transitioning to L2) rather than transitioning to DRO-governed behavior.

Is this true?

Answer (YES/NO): NO